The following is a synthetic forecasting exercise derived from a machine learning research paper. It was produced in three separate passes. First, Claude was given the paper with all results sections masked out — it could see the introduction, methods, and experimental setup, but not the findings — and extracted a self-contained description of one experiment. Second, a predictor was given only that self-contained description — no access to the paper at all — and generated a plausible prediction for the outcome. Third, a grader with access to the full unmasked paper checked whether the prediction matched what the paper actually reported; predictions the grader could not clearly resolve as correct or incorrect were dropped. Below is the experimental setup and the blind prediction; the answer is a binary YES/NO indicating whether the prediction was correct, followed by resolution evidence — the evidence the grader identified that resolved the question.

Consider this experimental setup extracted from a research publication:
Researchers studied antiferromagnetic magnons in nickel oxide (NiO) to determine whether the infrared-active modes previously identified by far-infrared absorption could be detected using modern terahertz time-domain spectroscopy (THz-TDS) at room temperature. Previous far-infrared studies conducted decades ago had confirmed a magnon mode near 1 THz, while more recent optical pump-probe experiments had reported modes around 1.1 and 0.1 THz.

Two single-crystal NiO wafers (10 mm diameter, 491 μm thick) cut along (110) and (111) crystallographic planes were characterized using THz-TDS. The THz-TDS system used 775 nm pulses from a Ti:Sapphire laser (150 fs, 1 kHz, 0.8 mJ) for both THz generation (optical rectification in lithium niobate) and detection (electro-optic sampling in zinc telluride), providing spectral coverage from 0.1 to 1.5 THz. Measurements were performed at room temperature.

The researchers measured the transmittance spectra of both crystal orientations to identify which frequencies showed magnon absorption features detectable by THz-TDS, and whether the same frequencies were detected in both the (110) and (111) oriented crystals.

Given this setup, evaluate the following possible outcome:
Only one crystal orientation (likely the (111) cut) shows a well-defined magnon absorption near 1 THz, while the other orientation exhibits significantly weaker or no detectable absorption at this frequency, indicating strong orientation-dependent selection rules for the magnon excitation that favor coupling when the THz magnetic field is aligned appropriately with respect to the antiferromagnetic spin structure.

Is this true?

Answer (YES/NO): NO